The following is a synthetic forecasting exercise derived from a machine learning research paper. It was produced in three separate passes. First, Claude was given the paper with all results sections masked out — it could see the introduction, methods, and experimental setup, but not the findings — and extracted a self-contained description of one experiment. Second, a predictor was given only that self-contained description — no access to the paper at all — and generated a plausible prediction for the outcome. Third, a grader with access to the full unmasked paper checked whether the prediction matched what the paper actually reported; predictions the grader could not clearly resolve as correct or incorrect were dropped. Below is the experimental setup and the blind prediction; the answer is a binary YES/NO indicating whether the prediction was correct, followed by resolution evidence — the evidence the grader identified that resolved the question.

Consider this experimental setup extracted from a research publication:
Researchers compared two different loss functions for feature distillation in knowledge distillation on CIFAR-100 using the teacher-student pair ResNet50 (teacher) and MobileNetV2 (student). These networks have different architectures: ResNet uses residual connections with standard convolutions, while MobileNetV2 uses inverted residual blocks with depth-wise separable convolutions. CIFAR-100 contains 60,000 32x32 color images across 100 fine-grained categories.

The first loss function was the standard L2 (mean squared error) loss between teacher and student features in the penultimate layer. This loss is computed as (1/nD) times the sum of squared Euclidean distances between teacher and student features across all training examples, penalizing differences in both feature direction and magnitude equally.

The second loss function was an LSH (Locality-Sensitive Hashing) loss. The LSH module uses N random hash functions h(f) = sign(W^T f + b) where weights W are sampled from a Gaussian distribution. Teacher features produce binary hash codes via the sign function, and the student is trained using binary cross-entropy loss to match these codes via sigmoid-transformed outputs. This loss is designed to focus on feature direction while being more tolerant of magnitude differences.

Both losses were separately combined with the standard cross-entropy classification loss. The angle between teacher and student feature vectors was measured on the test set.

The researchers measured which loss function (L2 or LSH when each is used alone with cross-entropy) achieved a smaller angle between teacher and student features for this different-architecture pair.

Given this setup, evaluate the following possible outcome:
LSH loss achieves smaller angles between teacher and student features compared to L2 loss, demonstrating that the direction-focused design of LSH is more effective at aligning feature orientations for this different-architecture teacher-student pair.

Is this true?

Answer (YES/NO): YES